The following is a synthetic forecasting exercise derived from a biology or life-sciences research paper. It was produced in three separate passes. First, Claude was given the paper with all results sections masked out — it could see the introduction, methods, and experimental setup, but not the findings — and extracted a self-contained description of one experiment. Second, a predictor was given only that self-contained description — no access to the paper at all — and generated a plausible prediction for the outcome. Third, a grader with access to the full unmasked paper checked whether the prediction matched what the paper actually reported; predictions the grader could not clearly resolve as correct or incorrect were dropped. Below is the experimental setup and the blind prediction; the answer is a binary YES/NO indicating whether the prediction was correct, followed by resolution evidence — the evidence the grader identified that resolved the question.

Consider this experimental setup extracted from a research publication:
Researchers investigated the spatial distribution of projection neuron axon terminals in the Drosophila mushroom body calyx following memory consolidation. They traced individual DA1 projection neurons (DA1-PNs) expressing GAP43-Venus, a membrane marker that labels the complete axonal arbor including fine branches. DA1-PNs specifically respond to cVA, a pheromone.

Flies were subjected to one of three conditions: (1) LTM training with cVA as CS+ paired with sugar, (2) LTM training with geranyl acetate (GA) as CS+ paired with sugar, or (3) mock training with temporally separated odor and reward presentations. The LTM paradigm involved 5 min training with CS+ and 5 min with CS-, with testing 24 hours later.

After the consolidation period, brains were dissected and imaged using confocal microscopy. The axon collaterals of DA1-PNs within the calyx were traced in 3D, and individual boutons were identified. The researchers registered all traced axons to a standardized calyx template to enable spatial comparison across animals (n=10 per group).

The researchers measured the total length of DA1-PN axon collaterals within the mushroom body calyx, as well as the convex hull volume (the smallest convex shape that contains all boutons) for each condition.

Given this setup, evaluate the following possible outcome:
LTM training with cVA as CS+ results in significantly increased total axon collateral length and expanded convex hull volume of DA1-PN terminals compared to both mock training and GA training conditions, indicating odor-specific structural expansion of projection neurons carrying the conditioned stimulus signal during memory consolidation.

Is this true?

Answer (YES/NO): YES